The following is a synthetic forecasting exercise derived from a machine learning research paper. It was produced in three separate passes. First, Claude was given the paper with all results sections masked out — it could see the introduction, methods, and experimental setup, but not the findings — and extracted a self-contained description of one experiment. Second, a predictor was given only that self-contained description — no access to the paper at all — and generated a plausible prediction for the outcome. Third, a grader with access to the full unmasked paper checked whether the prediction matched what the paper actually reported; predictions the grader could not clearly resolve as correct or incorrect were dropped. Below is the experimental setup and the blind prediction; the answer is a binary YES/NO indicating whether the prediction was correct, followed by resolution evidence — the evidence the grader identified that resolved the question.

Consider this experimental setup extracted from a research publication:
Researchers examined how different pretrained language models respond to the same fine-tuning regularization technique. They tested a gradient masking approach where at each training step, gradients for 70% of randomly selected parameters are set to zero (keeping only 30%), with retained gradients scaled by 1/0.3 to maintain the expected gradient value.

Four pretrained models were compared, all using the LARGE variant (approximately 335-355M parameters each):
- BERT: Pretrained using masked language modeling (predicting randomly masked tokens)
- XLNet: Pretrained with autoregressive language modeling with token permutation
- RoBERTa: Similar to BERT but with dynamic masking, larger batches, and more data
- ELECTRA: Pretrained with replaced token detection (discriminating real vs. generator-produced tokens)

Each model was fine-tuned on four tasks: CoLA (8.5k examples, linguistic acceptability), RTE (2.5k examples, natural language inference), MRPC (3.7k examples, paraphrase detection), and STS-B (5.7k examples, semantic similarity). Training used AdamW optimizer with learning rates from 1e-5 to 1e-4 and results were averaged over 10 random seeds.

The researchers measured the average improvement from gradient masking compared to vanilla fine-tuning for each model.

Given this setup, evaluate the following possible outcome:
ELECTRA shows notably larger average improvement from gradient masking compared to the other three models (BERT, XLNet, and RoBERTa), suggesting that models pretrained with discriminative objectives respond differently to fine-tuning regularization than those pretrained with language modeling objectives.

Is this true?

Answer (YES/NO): YES